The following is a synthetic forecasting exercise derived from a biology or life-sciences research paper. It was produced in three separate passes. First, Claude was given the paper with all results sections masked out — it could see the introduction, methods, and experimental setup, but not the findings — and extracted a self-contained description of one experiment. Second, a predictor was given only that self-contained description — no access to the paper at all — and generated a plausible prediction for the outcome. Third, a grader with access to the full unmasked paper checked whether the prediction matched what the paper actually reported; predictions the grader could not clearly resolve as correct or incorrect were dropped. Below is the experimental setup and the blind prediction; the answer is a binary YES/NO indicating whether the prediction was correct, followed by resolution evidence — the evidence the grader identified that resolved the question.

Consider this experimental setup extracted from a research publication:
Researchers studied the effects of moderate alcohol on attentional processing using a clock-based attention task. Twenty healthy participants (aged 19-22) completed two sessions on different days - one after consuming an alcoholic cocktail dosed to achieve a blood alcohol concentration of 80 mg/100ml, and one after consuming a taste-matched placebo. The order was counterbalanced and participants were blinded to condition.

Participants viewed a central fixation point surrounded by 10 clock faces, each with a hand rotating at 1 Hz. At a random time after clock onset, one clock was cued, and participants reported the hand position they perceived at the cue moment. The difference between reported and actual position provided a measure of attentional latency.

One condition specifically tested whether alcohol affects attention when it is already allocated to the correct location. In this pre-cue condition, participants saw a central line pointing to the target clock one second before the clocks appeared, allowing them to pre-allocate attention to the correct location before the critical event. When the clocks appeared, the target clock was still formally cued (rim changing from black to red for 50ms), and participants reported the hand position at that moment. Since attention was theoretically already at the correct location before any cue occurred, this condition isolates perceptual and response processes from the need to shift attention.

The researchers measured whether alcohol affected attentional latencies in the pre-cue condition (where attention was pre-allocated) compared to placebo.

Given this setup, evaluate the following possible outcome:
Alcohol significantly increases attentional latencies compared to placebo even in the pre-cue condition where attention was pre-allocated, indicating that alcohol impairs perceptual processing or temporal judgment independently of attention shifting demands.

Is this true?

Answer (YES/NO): YES